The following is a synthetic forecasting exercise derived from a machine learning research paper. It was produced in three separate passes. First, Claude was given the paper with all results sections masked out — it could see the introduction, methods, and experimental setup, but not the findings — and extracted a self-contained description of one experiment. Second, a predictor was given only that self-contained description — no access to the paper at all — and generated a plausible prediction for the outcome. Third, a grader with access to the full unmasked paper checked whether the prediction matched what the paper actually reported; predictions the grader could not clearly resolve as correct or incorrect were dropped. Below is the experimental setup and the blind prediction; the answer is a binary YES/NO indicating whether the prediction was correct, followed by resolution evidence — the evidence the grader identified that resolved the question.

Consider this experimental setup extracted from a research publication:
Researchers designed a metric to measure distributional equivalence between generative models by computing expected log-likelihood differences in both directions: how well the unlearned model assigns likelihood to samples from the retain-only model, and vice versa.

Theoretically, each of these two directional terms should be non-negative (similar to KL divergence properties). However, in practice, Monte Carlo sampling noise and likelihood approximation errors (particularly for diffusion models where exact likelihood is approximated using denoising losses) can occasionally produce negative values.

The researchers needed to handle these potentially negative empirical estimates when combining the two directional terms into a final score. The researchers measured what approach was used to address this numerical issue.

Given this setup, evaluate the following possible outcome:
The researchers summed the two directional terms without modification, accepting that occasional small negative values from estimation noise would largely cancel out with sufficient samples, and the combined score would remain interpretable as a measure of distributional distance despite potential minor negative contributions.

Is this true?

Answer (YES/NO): NO